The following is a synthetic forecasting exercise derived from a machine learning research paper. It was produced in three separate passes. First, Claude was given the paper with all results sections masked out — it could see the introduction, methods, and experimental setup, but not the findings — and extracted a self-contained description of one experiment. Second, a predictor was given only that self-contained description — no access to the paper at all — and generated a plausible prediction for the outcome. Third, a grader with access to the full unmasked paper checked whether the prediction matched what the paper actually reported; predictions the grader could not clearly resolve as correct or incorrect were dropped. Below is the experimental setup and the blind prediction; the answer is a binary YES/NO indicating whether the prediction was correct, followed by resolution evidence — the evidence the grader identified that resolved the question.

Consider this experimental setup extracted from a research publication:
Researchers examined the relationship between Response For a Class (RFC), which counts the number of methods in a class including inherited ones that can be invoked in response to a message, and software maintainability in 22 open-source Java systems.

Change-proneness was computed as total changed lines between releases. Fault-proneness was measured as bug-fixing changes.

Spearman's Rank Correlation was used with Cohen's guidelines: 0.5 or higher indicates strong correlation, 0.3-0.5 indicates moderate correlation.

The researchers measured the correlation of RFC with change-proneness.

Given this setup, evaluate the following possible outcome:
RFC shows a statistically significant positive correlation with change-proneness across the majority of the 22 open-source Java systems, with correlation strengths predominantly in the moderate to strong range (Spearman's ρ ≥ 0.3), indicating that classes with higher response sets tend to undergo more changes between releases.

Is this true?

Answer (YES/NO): YES